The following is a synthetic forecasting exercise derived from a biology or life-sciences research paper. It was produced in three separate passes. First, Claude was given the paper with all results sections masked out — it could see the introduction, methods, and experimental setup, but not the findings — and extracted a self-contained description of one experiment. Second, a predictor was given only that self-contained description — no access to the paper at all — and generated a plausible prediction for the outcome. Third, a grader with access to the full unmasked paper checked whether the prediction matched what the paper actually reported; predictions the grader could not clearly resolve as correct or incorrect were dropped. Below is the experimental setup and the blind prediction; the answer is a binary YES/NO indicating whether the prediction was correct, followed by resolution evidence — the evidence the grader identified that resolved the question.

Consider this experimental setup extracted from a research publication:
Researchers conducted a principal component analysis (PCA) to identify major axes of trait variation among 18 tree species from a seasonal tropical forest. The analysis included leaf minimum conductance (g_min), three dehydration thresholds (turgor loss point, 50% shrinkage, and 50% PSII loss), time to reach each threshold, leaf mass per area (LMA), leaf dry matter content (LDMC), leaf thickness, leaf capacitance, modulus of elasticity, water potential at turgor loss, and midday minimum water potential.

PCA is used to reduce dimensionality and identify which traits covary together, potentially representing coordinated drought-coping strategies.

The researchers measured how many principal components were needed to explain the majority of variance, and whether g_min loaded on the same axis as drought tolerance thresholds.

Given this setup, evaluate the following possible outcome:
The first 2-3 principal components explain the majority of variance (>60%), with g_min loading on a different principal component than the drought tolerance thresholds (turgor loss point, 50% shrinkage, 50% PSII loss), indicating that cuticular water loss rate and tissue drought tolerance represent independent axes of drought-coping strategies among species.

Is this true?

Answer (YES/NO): YES